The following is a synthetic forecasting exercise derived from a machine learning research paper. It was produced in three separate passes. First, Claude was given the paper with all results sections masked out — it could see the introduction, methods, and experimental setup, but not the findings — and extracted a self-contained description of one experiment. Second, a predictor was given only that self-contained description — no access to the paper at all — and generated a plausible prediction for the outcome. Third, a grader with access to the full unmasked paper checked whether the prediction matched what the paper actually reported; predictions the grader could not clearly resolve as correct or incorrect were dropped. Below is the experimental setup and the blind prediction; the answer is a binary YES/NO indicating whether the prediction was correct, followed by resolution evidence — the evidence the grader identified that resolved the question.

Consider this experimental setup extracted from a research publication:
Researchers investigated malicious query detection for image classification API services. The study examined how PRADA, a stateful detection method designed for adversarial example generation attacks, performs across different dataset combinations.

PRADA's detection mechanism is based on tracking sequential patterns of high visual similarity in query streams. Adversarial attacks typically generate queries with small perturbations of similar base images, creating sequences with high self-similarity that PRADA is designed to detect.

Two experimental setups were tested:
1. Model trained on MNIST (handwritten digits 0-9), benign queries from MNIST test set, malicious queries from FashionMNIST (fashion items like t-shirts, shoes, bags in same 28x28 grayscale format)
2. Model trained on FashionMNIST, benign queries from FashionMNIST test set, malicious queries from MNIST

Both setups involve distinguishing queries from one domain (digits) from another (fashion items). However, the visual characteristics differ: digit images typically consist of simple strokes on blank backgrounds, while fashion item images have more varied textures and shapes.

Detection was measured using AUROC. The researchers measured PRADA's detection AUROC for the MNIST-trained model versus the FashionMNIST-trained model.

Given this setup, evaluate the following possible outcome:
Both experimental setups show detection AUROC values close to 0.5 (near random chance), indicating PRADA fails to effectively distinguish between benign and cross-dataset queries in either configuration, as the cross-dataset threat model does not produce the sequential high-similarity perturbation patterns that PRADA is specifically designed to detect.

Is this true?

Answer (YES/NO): NO